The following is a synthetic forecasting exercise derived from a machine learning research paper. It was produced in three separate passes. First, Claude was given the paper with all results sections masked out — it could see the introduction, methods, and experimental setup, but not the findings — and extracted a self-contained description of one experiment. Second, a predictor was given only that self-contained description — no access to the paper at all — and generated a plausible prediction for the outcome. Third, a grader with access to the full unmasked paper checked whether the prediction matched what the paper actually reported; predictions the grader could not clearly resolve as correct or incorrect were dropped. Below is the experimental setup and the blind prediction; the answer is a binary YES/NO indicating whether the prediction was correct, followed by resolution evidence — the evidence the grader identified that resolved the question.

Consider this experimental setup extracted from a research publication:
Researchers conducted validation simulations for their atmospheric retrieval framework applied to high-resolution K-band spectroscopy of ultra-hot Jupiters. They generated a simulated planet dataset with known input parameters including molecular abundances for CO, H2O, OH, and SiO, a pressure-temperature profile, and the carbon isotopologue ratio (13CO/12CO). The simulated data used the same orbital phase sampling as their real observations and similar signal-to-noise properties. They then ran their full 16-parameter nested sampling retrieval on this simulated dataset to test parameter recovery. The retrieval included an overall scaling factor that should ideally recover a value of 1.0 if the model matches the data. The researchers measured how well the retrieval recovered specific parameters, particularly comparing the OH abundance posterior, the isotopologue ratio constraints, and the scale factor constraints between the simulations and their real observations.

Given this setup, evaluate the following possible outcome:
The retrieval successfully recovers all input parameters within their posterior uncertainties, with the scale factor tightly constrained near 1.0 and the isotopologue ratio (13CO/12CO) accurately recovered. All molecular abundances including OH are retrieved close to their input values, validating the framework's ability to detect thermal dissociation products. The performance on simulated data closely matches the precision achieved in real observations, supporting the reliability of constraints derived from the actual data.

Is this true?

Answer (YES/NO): NO